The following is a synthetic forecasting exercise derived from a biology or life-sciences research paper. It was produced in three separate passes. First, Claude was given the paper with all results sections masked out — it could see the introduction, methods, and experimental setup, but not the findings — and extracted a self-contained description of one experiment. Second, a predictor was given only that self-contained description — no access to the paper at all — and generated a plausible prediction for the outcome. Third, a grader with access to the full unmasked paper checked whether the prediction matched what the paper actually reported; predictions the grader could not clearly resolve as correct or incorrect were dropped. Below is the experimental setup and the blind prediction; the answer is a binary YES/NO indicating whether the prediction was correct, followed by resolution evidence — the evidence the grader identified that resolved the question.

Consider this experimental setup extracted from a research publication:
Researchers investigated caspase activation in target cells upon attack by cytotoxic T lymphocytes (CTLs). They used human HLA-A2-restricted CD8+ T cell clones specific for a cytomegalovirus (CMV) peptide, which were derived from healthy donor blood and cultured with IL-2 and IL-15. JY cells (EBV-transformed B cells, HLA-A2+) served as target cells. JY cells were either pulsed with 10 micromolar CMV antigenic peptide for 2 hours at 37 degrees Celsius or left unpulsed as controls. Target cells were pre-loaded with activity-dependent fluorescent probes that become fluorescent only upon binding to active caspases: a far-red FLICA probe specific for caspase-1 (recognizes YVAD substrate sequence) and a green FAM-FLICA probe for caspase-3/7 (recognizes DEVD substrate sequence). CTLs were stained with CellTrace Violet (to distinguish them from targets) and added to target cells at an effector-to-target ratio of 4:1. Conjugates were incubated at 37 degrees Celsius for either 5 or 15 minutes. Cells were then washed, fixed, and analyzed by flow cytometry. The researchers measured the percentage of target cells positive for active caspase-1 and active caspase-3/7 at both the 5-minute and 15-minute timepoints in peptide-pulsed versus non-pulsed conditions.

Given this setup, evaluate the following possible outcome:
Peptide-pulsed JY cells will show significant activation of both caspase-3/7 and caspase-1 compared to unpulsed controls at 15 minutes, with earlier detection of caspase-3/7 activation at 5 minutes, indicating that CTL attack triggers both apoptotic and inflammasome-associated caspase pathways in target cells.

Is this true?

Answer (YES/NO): NO